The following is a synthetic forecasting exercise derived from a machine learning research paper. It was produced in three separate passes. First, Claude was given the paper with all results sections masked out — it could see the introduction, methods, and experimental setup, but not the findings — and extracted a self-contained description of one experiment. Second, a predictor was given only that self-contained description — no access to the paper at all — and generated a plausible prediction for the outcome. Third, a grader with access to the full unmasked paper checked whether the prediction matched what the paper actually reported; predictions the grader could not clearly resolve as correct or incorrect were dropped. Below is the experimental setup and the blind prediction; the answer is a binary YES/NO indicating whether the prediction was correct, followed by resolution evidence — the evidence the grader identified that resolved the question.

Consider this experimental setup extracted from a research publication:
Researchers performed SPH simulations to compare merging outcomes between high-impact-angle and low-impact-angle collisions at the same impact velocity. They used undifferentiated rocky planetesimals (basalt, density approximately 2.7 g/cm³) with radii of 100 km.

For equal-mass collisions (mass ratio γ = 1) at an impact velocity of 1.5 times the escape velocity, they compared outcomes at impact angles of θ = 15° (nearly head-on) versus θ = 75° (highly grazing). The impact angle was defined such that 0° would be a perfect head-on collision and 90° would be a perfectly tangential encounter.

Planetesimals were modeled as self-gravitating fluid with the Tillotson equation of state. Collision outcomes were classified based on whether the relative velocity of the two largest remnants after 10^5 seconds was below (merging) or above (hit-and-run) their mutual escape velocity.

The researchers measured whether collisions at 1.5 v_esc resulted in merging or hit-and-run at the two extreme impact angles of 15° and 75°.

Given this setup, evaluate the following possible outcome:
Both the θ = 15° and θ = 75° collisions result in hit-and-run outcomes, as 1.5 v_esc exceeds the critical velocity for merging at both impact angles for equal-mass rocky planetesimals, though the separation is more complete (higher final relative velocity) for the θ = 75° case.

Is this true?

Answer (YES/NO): NO